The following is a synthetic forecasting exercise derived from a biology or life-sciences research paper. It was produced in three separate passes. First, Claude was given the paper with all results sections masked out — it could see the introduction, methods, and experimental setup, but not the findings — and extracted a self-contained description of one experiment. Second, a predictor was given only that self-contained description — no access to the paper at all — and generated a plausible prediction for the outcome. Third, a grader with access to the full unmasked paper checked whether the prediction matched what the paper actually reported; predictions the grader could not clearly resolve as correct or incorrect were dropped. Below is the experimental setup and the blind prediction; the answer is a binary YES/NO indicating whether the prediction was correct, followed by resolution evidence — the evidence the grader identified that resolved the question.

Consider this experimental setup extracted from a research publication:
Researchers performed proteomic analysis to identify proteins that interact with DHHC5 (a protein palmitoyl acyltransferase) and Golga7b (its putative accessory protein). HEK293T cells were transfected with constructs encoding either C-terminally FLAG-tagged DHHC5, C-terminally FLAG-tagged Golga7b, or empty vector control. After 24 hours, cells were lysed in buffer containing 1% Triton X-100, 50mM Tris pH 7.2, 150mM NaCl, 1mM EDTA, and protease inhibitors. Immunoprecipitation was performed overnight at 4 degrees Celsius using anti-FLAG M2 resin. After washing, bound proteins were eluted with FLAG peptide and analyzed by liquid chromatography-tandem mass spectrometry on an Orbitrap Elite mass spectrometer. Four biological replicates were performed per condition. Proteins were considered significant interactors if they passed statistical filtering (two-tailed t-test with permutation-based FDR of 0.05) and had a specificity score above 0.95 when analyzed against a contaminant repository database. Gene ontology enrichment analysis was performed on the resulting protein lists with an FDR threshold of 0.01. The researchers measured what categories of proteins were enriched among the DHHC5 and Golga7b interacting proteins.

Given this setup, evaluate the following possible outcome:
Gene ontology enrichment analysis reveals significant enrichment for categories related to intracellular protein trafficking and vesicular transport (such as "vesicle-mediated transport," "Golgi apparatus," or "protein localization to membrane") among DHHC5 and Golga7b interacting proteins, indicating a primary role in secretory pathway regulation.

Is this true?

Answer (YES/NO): NO